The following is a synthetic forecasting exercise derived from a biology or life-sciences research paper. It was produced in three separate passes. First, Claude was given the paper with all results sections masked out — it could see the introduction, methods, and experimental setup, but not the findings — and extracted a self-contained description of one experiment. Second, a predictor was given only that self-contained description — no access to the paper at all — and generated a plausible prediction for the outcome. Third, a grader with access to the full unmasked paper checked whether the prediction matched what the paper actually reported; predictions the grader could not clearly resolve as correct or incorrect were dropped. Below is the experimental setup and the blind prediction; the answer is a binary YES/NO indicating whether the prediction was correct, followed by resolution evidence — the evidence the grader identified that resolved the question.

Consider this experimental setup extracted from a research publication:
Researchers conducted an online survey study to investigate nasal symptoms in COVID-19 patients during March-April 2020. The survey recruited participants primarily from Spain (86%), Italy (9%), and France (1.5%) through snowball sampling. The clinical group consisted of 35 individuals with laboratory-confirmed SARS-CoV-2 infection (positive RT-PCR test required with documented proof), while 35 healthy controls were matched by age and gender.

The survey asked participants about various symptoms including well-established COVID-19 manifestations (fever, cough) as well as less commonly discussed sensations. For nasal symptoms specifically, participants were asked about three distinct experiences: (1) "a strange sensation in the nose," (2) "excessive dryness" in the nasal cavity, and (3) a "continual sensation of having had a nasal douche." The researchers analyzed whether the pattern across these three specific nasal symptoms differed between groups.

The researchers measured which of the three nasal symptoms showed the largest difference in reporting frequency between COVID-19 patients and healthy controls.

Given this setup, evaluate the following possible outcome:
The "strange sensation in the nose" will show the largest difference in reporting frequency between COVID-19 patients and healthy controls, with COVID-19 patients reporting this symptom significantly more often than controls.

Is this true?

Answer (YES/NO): NO